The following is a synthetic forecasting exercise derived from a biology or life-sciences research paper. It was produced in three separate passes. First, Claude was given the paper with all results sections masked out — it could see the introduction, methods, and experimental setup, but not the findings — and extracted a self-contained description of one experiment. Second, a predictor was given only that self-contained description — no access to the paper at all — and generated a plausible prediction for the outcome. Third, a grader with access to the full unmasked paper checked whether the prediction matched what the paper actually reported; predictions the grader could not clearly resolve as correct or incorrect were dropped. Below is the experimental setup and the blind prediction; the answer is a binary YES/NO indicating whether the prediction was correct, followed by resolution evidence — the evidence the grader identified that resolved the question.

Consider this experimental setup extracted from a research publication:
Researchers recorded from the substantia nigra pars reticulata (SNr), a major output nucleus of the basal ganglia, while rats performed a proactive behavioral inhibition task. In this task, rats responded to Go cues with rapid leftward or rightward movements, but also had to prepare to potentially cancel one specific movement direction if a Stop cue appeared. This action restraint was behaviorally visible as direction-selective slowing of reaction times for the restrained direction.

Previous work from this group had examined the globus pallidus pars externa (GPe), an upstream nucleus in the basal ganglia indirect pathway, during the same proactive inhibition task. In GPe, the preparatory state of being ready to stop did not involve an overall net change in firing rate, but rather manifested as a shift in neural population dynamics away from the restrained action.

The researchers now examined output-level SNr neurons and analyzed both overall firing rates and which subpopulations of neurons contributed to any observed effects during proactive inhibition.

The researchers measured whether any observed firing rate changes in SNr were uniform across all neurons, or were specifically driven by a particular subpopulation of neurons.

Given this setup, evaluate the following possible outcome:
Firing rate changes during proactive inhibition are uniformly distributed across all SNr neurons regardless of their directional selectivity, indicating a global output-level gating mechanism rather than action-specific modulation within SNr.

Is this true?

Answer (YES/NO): NO